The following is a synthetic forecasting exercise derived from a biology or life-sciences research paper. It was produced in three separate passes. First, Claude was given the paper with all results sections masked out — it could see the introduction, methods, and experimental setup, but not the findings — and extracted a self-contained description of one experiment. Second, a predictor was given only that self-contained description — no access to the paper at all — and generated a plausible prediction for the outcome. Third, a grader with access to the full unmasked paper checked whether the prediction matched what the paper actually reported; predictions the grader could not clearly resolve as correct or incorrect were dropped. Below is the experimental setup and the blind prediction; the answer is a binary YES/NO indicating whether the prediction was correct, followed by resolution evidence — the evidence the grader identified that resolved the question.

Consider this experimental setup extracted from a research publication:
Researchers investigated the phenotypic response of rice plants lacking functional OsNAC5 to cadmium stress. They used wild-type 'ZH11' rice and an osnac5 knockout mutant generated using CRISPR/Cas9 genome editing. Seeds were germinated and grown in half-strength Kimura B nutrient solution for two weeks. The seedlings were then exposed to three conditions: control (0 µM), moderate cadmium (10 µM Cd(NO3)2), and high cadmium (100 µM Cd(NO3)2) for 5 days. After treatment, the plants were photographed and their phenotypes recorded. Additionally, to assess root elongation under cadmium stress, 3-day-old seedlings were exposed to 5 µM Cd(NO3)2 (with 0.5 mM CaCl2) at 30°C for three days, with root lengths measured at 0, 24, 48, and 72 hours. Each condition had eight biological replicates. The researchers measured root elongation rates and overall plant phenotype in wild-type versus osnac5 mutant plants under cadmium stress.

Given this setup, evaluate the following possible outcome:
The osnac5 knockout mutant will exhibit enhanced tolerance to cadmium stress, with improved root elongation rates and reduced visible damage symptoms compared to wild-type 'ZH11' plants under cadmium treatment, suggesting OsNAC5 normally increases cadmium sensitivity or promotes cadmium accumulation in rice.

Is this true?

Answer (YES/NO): NO